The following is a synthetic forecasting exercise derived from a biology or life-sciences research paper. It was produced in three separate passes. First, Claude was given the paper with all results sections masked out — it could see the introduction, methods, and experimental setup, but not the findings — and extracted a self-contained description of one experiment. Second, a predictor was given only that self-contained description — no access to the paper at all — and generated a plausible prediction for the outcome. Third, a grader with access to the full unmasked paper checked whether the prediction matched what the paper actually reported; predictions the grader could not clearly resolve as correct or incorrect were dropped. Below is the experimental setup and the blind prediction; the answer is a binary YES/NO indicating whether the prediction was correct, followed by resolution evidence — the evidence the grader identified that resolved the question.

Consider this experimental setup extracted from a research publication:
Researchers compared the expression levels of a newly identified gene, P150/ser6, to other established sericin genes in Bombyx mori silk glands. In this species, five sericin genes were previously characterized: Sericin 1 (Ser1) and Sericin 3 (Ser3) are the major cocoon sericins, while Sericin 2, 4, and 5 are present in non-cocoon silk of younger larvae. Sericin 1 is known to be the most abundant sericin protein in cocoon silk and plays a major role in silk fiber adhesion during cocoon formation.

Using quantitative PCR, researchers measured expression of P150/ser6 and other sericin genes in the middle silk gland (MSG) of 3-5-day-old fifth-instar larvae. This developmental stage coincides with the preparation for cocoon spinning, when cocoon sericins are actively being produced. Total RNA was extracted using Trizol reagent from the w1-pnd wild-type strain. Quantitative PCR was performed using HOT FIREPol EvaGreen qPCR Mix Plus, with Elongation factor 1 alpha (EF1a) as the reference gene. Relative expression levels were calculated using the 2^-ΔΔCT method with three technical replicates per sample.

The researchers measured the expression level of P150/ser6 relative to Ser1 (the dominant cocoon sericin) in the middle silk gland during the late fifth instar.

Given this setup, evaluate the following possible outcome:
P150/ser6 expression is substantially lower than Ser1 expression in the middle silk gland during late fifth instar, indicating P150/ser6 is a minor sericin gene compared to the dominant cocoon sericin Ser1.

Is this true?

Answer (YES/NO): YES